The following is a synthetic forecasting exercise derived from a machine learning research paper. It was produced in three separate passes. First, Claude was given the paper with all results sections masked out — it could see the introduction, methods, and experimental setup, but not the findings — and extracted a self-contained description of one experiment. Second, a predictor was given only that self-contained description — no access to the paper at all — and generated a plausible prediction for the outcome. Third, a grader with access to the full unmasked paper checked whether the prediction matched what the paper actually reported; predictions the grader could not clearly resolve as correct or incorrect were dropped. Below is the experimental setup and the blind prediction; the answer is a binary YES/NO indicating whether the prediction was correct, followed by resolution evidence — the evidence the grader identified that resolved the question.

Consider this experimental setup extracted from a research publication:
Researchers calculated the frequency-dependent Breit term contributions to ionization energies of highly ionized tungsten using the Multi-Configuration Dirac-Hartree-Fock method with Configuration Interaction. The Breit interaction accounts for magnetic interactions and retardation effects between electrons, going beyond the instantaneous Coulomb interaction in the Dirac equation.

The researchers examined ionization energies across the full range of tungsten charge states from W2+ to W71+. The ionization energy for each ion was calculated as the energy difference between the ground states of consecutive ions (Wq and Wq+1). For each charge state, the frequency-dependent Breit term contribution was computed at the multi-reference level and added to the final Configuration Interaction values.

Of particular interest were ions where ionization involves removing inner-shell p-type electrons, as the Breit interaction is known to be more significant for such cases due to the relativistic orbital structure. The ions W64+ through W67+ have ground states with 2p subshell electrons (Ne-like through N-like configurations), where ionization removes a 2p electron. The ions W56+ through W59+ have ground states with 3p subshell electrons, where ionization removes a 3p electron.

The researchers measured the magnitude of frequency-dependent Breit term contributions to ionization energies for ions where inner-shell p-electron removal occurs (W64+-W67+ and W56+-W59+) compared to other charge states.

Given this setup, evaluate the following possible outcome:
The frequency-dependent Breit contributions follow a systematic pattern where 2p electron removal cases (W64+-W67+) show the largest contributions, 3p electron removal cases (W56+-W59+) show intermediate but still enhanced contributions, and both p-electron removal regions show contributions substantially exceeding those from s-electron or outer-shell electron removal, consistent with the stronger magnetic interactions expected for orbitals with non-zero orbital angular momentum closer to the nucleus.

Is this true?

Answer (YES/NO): YES